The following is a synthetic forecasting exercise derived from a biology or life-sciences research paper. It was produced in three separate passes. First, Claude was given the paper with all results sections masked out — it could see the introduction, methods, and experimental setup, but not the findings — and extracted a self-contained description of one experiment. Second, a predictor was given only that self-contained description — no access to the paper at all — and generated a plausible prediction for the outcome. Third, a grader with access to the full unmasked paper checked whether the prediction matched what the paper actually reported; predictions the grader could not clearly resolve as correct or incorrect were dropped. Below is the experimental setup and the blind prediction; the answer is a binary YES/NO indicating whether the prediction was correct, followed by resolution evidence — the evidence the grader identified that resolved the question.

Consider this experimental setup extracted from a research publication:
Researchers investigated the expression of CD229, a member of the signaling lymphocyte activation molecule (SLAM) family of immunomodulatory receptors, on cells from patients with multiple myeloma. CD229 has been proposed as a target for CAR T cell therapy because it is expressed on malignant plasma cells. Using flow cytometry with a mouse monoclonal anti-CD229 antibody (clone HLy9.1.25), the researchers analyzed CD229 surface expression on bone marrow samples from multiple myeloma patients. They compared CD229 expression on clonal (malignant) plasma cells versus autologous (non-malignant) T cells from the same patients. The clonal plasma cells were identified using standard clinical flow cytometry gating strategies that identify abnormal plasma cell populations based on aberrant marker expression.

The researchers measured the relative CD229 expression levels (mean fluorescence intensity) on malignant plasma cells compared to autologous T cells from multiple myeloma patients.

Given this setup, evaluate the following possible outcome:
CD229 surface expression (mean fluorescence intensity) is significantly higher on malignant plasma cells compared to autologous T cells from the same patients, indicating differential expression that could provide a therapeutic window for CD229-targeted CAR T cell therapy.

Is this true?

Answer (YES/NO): YES